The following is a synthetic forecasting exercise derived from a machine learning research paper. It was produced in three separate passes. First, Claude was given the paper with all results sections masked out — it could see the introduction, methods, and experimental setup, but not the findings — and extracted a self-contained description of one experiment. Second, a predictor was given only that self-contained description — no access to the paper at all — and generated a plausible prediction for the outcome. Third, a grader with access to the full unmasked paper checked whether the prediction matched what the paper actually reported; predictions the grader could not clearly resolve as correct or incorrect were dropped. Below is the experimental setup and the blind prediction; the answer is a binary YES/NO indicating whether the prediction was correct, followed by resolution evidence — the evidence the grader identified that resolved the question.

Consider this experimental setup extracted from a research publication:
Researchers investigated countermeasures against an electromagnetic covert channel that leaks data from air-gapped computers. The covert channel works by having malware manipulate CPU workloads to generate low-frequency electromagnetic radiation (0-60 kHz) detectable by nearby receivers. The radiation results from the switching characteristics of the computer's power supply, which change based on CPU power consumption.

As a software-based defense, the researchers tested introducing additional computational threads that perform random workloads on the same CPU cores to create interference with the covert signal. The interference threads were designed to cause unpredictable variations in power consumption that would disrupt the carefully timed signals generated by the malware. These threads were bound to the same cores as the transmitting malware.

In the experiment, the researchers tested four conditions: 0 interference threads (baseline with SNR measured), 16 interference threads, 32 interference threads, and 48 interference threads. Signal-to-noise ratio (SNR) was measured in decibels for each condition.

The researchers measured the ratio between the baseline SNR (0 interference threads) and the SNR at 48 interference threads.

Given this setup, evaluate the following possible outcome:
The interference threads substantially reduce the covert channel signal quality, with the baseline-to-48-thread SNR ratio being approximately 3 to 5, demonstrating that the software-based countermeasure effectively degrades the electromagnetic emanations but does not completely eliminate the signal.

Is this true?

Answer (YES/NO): NO